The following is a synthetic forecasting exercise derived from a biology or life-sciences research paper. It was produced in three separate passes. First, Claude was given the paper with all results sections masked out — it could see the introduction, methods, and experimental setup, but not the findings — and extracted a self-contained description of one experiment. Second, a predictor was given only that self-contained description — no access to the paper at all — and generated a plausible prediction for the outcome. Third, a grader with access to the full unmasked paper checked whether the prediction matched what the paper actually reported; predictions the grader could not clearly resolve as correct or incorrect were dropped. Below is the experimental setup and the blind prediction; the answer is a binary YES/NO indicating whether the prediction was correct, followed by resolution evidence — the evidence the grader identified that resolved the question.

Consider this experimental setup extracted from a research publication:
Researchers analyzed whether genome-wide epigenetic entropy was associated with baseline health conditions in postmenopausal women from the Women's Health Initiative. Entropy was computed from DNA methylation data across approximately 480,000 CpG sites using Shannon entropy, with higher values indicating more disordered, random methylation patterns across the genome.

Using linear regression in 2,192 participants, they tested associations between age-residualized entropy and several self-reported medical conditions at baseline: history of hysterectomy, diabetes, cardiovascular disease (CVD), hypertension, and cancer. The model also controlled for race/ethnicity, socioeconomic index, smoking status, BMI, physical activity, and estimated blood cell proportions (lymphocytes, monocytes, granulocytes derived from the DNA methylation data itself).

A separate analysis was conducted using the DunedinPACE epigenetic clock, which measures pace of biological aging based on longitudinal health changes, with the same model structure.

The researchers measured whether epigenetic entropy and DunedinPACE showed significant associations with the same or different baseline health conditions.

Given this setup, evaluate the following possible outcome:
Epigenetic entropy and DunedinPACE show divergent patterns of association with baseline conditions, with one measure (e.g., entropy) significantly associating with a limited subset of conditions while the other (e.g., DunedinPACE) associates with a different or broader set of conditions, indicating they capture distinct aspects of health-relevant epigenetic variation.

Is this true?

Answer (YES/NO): YES